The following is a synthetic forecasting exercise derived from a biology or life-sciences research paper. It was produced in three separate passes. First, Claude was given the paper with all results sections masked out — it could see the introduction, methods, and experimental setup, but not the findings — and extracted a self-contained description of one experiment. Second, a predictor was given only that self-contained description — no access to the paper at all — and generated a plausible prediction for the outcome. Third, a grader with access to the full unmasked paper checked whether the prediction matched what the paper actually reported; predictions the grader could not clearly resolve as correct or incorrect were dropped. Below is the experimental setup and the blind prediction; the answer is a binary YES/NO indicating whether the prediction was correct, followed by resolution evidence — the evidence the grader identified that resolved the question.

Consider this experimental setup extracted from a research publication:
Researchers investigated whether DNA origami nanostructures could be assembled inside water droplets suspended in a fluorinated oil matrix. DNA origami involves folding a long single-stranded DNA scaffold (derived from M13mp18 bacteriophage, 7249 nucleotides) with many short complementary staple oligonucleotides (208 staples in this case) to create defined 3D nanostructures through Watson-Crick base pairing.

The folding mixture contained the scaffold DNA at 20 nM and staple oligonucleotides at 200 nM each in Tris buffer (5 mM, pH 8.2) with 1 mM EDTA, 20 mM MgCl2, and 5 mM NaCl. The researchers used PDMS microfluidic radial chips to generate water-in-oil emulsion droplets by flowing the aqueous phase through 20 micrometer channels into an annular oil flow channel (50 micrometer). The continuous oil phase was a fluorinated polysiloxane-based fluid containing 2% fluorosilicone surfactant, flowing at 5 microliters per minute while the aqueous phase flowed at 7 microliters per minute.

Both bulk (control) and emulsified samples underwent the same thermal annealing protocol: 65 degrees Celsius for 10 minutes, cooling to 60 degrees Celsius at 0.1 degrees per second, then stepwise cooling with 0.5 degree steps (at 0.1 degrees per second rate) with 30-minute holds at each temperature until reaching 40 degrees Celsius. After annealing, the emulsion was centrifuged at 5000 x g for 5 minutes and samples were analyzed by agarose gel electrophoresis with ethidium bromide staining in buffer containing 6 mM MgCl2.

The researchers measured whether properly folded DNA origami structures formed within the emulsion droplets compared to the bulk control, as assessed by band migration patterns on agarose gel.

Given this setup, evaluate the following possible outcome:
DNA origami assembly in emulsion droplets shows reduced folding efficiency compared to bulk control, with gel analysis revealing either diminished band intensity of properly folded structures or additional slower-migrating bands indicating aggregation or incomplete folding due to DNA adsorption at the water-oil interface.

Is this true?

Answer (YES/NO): NO